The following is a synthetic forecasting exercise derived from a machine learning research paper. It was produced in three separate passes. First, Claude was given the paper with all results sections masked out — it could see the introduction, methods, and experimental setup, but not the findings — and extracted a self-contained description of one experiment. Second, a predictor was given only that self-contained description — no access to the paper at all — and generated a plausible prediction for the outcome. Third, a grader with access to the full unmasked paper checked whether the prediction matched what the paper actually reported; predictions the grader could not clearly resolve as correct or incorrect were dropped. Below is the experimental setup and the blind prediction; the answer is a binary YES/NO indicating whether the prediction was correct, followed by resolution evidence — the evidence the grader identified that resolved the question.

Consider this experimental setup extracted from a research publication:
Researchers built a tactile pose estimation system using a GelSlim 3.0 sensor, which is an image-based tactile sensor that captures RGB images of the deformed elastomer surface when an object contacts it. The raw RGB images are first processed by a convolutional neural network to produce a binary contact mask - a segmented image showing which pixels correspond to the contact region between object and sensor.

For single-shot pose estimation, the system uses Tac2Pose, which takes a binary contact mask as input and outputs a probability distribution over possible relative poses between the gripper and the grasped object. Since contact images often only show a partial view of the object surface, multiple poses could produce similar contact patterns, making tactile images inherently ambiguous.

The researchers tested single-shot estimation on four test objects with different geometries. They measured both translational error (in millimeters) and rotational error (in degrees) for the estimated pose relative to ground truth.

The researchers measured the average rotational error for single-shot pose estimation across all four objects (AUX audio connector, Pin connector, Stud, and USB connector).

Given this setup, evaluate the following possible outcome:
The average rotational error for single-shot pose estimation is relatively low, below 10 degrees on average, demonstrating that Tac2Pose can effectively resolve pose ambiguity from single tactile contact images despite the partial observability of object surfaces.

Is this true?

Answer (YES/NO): NO